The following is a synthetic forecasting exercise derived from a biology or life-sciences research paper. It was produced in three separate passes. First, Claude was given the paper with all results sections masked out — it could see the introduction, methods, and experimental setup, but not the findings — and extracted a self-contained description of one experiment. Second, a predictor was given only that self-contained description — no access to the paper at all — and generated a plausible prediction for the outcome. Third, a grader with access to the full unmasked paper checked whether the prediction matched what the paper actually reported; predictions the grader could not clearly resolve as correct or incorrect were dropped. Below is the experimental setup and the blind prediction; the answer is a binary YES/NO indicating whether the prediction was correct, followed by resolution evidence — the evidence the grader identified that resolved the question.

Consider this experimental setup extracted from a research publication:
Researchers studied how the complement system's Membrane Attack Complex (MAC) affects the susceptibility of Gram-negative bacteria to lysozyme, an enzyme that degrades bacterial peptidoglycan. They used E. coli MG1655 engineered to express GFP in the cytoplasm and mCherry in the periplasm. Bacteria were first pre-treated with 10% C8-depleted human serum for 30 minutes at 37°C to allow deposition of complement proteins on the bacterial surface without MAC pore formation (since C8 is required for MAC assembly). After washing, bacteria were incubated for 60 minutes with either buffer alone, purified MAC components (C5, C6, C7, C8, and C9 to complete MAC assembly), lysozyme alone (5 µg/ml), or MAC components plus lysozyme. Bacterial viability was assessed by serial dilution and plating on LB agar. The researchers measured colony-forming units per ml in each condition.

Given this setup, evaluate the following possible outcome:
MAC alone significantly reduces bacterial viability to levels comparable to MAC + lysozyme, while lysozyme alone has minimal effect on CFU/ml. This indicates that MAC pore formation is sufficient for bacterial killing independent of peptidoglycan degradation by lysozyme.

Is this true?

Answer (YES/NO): YES